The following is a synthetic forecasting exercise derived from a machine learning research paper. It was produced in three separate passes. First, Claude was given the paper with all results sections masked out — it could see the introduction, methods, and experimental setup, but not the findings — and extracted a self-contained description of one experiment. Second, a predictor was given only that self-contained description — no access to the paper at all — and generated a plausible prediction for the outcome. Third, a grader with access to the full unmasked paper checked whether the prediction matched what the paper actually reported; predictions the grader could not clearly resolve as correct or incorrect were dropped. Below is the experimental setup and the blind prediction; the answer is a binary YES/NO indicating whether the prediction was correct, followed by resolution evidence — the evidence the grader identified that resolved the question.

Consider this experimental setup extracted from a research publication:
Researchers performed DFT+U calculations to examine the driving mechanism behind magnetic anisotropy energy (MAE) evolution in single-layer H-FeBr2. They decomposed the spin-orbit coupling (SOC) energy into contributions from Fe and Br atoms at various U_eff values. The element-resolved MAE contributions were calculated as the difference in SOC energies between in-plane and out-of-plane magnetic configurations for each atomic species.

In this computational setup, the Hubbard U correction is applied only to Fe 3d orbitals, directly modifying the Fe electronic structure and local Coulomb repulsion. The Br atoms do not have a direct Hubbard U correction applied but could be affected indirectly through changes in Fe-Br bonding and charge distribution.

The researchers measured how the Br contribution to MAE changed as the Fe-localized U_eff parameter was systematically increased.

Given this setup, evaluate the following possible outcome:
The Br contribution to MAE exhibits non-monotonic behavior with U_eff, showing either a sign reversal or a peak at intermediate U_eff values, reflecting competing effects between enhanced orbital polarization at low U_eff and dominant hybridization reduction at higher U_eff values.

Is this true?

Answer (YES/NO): NO